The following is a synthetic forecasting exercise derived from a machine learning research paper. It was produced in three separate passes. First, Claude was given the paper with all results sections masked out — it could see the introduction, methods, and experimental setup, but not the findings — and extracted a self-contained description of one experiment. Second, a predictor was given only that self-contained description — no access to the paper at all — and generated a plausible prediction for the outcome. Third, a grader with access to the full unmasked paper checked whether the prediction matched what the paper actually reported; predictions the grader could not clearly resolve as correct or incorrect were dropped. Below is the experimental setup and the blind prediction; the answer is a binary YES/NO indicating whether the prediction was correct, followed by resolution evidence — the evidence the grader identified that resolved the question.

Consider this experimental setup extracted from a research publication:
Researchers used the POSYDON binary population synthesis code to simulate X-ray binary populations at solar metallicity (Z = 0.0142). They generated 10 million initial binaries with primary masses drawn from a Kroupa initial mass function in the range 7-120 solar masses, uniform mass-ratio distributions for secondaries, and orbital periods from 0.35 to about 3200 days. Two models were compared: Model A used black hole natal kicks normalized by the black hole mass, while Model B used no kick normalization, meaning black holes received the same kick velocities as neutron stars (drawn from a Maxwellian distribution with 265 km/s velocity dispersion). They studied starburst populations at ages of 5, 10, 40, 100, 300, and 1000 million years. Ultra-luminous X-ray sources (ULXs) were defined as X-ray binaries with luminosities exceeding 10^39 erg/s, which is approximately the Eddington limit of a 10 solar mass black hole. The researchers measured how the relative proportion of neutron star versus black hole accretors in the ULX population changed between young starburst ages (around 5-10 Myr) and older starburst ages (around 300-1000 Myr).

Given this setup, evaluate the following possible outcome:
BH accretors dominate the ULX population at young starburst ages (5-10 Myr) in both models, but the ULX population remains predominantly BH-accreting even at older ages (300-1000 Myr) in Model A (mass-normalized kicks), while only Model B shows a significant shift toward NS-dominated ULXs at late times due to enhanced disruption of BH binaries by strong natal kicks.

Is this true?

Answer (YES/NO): NO